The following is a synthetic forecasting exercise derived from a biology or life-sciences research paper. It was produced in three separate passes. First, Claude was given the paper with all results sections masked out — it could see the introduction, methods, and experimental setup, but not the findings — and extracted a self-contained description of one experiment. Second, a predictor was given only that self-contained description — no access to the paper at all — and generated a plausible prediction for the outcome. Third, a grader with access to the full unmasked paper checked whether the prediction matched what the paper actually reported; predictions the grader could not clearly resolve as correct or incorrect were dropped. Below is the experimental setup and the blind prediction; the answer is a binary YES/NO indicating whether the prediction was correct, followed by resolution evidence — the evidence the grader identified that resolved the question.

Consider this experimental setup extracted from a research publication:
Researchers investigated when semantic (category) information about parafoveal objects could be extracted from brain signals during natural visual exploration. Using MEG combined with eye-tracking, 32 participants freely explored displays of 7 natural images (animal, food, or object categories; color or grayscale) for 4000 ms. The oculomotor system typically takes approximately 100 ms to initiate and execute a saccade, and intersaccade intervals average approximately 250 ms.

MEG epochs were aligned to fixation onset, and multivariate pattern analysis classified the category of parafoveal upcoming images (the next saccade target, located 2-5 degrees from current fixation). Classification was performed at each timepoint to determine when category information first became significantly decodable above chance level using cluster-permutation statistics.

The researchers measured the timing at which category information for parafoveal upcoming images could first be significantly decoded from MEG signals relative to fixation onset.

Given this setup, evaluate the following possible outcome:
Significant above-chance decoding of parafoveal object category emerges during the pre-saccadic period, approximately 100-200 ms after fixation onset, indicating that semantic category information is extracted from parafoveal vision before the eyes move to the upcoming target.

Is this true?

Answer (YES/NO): YES